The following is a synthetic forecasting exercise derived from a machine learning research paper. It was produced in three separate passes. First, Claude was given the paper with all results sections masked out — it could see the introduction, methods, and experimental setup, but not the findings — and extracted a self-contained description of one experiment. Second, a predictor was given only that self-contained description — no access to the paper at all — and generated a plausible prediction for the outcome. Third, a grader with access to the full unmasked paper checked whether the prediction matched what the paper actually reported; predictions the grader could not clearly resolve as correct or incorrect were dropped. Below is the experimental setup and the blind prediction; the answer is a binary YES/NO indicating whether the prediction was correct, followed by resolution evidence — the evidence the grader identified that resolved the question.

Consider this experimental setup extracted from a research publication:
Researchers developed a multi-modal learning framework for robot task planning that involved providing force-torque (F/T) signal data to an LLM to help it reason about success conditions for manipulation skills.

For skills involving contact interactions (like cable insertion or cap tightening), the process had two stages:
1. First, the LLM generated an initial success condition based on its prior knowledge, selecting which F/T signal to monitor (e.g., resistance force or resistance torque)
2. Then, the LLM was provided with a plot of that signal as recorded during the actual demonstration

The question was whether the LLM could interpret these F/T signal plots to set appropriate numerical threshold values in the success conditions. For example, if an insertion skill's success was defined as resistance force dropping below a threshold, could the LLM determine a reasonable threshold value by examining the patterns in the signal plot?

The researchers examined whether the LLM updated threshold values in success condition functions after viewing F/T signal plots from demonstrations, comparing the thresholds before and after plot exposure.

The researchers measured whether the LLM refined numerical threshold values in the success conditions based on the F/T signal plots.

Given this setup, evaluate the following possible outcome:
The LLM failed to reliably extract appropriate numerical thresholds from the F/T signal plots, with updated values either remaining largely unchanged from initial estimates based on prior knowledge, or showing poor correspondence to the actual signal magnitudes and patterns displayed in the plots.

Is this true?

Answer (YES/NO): NO